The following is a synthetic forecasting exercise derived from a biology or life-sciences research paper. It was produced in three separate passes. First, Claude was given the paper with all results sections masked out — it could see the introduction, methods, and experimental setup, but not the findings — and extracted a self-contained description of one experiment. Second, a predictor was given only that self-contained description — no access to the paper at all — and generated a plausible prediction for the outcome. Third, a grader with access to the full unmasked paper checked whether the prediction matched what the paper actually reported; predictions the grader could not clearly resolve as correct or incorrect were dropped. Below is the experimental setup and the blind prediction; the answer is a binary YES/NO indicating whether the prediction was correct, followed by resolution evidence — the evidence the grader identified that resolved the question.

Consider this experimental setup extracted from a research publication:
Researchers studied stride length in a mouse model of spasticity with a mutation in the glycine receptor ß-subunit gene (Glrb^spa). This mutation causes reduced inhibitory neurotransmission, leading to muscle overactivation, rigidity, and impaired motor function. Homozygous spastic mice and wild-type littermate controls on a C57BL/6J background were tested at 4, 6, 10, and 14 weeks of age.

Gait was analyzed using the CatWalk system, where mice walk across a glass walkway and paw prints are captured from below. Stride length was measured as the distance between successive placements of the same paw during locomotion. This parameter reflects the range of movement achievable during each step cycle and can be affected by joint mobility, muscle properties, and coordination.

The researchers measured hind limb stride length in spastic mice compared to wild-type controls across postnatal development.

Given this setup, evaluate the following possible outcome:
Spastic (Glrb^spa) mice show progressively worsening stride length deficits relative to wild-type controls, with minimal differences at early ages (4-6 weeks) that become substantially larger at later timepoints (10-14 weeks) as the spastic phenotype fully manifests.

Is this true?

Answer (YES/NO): NO